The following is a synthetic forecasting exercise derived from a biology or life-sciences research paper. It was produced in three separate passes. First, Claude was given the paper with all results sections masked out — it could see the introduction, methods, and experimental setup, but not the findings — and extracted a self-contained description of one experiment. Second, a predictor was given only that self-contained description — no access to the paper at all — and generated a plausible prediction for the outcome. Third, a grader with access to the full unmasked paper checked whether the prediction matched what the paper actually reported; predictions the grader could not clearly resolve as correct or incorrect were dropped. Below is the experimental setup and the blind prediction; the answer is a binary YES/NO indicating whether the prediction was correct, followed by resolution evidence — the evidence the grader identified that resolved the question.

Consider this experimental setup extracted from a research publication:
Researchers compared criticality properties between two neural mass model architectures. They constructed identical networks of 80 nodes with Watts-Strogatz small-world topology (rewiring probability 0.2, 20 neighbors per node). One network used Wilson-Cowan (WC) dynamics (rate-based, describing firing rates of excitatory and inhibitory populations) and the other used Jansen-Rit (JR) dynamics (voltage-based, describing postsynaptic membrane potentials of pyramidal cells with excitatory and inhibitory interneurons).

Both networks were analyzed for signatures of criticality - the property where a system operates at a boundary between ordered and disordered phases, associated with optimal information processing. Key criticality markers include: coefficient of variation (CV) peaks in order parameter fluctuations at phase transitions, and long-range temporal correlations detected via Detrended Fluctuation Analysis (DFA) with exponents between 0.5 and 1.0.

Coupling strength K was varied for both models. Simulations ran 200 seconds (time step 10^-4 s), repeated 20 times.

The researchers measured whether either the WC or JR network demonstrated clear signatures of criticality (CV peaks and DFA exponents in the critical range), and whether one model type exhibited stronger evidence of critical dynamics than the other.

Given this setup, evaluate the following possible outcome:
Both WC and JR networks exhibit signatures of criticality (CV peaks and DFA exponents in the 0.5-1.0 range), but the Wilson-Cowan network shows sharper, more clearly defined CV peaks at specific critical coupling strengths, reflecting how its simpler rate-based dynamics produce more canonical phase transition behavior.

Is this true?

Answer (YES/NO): NO